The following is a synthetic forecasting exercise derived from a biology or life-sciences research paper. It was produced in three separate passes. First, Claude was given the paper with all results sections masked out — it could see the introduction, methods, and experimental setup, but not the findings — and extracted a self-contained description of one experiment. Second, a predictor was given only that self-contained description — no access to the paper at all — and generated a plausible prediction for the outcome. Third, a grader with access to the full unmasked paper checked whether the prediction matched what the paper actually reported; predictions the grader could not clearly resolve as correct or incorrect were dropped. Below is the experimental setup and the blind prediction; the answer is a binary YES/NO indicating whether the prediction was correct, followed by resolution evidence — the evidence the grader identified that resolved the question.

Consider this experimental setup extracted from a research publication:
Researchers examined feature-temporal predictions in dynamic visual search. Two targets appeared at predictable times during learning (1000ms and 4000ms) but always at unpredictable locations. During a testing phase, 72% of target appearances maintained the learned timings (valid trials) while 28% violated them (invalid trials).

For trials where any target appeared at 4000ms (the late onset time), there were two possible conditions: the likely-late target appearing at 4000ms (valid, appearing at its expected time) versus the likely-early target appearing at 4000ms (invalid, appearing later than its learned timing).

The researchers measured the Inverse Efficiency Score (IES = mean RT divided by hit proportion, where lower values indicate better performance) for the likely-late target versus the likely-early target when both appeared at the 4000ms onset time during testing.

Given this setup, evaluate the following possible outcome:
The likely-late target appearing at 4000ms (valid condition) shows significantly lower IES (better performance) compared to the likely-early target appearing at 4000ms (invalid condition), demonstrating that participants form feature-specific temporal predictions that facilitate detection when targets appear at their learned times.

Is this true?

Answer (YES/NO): NO